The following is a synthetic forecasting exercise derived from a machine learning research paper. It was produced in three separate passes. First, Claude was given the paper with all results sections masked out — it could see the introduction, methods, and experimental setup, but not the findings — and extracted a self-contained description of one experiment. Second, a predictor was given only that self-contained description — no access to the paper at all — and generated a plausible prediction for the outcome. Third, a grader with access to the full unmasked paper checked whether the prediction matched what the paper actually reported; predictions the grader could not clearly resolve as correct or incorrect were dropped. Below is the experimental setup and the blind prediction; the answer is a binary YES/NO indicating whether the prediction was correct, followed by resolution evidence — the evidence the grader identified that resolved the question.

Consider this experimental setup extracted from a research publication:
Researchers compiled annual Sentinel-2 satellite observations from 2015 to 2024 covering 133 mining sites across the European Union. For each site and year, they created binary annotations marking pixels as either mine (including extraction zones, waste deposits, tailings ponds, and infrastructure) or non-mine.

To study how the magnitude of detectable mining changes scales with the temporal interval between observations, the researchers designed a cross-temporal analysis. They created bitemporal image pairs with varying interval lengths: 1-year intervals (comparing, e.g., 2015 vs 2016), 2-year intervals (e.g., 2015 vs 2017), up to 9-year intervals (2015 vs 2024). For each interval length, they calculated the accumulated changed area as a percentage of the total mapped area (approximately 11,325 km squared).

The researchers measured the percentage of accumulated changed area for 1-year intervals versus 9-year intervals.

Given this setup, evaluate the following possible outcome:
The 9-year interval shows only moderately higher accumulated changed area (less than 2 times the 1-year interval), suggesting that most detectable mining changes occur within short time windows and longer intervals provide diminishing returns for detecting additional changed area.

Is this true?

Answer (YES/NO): NO